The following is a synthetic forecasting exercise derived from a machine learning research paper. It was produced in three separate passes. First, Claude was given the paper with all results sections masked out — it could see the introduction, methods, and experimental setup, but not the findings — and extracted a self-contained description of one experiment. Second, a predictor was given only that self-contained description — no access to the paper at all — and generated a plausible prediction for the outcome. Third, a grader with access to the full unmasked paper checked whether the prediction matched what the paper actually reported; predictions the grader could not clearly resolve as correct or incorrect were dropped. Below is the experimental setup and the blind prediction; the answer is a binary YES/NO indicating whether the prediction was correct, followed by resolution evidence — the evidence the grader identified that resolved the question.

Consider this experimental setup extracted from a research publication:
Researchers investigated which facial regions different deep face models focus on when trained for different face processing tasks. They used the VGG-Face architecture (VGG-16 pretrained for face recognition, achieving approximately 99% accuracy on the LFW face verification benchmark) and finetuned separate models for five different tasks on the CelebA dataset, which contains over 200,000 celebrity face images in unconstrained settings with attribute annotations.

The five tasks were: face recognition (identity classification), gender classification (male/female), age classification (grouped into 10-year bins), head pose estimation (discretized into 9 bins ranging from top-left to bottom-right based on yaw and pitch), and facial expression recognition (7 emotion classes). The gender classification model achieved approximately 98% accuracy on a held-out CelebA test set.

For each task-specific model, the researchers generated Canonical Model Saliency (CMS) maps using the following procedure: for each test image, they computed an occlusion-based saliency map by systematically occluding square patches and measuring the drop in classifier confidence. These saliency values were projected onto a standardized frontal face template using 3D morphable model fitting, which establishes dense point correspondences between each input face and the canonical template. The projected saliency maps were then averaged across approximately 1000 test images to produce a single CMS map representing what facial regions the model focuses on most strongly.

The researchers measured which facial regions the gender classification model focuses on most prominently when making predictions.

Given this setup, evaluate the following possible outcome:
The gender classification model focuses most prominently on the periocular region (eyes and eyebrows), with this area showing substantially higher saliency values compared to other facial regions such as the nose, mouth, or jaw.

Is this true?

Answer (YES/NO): NO